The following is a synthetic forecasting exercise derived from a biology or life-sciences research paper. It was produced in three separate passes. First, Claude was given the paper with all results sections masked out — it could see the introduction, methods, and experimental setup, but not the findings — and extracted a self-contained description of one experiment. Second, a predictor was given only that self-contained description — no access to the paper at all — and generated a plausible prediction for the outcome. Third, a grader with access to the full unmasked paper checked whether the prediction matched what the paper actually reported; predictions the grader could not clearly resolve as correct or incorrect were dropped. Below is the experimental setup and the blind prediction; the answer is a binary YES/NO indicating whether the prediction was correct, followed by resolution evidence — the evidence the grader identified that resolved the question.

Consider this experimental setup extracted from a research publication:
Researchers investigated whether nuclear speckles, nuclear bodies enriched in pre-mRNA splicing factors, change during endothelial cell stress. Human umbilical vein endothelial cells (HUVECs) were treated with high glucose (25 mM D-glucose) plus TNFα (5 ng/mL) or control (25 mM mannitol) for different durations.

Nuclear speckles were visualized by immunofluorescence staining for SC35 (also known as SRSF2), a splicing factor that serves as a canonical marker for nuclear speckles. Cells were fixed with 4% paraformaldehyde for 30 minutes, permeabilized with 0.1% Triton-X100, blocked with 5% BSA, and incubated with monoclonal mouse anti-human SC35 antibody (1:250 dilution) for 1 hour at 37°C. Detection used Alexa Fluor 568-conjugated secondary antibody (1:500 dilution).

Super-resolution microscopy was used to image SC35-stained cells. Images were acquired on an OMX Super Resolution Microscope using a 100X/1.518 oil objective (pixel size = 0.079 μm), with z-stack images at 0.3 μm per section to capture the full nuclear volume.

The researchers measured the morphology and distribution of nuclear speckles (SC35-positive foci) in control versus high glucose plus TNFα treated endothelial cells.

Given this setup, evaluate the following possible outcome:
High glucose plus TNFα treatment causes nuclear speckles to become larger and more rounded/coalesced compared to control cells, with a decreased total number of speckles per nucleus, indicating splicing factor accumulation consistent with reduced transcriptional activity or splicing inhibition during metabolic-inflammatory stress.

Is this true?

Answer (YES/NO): NO